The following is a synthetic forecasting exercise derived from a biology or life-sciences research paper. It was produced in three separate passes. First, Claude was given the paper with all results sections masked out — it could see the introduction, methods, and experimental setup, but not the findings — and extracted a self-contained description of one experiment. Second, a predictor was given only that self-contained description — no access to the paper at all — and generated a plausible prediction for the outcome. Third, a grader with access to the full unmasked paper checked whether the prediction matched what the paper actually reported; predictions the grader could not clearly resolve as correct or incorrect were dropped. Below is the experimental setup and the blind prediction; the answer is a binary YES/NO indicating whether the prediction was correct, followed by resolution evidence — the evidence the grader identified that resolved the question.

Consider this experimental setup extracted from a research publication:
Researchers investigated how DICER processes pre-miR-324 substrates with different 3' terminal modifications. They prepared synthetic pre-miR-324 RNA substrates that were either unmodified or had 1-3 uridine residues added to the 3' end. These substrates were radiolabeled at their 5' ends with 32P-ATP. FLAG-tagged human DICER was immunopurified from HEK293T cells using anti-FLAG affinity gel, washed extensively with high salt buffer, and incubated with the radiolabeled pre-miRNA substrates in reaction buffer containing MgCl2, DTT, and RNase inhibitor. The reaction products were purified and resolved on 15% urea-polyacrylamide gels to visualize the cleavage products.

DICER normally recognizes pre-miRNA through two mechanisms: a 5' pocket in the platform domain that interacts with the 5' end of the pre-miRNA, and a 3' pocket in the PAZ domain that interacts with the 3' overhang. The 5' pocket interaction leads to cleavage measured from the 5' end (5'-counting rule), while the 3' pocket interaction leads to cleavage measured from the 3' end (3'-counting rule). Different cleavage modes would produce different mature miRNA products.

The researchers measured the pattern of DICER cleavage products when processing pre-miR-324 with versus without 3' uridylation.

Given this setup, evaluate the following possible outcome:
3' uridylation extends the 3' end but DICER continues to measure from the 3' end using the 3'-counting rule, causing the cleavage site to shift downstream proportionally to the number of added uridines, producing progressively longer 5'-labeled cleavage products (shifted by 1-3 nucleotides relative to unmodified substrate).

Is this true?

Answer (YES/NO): NO